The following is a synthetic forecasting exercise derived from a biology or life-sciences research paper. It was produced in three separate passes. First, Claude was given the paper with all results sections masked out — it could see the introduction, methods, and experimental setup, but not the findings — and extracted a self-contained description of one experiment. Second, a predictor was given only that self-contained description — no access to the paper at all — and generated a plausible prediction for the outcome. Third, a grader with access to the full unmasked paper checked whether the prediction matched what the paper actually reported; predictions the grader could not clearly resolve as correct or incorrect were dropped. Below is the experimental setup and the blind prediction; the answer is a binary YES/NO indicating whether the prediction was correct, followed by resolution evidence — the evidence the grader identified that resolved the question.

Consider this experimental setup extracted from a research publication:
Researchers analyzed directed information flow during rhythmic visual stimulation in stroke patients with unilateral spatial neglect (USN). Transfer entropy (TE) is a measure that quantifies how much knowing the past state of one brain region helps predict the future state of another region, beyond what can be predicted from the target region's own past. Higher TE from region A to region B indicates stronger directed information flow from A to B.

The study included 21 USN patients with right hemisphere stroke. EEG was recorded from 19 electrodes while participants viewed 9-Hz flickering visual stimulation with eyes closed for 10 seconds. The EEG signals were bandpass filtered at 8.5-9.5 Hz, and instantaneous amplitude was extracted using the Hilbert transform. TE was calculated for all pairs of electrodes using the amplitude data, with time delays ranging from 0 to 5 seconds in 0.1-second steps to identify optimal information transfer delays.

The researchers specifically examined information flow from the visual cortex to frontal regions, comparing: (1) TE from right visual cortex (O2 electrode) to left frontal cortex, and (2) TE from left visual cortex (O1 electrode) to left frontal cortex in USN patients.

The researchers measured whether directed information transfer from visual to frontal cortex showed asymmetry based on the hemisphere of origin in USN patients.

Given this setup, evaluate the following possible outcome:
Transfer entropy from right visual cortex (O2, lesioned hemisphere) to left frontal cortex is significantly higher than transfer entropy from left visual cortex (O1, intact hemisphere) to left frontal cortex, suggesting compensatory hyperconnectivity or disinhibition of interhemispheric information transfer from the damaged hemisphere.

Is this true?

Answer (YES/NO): YES